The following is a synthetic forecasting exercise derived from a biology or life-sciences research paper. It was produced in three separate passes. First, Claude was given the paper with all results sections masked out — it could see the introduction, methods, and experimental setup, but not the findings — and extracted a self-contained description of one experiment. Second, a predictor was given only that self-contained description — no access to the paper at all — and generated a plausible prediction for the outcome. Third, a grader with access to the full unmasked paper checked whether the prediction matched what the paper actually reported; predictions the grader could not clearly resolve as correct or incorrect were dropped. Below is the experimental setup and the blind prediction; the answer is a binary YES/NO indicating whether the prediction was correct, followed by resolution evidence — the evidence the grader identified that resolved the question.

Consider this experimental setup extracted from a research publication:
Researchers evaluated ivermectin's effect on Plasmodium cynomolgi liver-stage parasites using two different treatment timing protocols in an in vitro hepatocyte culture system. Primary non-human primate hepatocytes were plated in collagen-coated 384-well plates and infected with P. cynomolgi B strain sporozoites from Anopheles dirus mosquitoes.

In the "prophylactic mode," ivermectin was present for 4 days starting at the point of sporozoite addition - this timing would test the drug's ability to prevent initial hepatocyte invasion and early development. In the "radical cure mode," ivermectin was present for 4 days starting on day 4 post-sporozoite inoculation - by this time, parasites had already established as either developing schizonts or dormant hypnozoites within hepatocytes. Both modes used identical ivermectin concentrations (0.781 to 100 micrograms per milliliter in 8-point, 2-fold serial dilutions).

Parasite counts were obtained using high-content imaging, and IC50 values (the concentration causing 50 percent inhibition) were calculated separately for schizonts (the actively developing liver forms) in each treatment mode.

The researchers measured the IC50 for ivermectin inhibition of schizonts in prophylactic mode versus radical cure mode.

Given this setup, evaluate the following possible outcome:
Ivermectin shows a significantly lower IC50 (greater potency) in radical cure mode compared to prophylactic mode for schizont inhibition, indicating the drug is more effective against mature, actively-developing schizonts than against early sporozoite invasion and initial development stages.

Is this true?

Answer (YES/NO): NO